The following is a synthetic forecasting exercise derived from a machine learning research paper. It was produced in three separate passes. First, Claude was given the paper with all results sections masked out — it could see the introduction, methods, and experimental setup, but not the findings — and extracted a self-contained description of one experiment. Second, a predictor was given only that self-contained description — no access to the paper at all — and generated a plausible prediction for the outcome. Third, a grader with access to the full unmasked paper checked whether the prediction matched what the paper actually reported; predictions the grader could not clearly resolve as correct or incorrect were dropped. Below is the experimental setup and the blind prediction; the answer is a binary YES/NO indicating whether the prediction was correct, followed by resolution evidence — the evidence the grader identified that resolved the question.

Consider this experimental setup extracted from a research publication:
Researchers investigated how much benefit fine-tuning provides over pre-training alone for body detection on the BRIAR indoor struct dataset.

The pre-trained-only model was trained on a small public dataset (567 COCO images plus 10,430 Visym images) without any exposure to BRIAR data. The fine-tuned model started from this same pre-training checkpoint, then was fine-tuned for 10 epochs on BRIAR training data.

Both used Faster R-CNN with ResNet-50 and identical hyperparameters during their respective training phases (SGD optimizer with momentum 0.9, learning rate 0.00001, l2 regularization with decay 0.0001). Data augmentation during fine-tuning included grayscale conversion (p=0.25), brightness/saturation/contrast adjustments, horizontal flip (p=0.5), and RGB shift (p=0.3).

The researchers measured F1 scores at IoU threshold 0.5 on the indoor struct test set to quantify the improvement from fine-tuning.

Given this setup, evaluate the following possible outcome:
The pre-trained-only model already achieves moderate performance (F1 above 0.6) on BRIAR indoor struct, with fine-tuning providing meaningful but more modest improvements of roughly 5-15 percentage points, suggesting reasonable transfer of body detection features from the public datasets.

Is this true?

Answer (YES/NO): YES